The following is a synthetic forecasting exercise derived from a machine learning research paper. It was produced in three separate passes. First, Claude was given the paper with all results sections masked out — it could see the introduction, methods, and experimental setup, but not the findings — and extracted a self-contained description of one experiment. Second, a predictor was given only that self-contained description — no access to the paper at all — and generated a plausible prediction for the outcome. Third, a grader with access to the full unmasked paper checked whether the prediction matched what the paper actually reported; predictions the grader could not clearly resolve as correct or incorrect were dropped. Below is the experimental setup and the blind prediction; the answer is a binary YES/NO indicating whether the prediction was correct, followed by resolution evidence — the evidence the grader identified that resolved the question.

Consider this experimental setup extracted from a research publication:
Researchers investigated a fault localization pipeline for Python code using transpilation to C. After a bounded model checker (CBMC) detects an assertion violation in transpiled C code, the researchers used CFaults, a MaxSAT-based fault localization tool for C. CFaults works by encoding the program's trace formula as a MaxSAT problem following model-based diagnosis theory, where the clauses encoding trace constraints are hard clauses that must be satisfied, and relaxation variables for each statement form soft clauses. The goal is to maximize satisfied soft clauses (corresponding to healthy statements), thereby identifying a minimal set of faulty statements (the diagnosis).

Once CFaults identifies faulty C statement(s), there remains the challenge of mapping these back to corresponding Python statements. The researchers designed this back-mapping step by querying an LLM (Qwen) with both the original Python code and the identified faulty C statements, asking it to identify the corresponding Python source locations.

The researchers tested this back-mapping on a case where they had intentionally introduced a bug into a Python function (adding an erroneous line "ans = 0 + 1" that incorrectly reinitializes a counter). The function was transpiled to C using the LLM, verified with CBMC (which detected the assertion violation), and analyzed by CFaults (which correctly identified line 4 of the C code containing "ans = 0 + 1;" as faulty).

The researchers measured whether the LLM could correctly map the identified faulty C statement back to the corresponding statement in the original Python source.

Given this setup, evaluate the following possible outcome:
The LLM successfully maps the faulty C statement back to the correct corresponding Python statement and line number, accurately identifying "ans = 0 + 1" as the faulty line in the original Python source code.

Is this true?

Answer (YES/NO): YES